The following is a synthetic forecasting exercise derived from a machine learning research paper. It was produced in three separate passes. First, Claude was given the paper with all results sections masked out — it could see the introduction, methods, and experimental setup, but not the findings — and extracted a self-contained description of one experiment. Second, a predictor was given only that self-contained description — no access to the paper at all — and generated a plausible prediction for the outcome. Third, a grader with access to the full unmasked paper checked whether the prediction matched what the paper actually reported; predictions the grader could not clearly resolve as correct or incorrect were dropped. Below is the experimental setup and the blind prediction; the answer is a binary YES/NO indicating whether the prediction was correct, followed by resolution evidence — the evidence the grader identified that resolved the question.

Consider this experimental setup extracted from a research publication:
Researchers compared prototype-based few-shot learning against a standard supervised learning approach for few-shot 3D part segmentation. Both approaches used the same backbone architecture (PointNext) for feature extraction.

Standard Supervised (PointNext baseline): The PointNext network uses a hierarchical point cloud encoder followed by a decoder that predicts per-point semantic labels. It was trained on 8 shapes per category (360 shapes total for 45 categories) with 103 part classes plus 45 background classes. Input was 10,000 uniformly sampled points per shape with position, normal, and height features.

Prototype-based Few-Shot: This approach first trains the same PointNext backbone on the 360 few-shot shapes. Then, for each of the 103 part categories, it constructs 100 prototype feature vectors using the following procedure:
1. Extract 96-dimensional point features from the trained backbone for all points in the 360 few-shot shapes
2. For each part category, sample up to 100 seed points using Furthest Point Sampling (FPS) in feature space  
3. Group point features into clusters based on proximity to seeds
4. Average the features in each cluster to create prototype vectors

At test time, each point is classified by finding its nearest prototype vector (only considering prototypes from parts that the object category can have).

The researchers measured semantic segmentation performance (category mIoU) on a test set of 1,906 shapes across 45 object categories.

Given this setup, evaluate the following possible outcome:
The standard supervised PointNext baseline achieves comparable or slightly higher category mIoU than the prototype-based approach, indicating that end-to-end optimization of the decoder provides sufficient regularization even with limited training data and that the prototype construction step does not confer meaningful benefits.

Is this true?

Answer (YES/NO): NO